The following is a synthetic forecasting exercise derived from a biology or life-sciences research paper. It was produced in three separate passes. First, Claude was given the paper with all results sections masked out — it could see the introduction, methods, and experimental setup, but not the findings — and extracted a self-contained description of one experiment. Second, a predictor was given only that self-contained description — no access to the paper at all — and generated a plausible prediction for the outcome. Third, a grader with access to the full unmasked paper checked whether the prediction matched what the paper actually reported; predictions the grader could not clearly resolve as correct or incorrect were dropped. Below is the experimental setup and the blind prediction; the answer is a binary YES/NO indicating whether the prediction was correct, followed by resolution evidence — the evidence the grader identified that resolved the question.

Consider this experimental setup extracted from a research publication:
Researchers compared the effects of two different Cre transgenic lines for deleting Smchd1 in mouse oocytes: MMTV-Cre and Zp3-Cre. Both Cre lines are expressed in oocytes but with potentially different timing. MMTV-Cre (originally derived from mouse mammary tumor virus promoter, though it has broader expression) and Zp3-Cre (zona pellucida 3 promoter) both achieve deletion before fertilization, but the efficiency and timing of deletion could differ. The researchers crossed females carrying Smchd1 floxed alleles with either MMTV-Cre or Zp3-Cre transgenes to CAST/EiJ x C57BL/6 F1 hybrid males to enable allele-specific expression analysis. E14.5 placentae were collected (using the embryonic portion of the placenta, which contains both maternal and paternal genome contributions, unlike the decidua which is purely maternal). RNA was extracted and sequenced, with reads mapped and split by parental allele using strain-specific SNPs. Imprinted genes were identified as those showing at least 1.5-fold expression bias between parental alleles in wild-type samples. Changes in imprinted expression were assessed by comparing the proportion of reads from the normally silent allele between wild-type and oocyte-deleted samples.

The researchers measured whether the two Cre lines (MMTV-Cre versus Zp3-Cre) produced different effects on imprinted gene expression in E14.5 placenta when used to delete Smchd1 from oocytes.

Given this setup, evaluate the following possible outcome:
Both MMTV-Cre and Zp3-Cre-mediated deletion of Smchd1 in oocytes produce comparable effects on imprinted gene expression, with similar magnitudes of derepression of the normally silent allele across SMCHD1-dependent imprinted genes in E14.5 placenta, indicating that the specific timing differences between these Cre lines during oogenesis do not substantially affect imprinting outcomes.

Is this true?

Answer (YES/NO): YES